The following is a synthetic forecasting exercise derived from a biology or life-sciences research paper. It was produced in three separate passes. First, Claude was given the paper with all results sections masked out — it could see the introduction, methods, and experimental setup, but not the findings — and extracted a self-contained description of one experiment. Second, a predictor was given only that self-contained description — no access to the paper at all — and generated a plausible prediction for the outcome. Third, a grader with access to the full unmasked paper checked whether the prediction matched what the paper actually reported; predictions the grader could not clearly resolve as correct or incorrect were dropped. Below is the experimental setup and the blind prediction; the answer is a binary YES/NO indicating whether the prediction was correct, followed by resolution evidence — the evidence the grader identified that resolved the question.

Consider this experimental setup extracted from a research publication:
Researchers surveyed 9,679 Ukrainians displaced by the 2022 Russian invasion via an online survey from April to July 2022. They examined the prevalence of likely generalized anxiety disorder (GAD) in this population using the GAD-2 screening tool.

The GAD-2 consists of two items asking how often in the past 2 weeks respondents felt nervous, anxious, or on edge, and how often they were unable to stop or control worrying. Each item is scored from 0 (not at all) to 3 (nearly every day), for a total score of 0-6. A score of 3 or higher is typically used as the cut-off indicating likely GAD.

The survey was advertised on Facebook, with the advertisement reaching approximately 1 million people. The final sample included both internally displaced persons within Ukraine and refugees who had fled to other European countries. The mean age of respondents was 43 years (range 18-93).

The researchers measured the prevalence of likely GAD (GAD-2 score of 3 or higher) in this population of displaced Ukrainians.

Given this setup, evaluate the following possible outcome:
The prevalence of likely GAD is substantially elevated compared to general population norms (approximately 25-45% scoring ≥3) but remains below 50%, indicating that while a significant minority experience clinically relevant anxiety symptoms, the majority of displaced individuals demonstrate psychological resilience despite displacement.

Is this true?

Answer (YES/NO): NO